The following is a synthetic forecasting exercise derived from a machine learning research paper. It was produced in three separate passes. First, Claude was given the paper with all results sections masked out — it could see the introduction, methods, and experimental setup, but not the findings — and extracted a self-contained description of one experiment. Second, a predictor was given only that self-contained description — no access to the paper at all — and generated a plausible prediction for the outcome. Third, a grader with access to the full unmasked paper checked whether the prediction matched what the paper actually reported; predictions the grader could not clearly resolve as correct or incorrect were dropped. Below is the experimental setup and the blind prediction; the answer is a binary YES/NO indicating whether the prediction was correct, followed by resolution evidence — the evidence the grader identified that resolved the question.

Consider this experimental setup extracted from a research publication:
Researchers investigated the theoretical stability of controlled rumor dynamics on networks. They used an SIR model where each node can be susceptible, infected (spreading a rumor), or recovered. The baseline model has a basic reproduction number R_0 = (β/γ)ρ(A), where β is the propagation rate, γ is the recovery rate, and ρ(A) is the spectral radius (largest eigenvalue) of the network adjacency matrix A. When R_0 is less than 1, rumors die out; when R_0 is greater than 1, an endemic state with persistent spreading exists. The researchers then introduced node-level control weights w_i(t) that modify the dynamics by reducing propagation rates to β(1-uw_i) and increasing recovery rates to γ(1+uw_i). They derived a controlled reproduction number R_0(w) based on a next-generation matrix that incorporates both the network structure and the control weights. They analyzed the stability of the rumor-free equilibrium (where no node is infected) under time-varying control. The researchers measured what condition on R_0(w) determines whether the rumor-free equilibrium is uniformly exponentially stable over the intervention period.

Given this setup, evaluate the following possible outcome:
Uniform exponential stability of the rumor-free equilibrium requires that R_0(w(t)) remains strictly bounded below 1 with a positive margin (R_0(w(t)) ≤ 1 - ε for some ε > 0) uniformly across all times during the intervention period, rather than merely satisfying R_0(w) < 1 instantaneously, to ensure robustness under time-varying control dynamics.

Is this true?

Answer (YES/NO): YES